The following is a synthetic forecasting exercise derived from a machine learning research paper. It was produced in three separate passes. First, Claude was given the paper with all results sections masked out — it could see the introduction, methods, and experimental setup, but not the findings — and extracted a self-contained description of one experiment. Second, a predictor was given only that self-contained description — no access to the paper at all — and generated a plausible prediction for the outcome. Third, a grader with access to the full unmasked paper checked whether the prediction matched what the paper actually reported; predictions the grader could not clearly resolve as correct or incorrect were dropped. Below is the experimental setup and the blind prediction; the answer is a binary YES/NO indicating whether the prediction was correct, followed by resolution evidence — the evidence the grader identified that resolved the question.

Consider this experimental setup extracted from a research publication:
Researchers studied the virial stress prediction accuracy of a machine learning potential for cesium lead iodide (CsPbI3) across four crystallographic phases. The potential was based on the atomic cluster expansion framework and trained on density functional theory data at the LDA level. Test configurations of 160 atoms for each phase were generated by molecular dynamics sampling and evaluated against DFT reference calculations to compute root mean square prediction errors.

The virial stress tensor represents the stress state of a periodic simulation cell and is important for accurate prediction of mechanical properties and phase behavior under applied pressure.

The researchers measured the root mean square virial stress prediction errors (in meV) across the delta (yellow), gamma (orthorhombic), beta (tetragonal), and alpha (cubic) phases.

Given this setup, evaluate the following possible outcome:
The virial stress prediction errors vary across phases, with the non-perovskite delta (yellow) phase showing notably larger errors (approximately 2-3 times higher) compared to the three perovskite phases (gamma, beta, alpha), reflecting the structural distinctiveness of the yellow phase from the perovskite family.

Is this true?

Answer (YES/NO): NO